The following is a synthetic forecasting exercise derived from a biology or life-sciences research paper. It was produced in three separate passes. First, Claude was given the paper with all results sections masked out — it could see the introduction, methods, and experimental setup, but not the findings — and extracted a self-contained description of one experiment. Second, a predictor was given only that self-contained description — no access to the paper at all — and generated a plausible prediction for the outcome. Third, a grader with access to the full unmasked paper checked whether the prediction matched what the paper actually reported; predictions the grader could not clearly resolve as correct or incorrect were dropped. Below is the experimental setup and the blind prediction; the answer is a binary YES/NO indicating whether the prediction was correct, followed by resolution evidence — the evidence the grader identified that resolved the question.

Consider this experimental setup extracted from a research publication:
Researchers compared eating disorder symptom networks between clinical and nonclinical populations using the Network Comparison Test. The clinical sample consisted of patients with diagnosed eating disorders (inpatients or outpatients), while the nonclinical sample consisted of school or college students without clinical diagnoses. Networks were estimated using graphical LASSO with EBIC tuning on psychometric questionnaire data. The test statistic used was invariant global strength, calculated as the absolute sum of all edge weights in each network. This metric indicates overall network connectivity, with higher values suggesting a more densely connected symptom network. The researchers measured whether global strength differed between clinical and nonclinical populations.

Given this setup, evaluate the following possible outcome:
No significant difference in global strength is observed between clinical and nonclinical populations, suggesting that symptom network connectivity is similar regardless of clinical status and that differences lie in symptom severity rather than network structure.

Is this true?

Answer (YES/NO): NO